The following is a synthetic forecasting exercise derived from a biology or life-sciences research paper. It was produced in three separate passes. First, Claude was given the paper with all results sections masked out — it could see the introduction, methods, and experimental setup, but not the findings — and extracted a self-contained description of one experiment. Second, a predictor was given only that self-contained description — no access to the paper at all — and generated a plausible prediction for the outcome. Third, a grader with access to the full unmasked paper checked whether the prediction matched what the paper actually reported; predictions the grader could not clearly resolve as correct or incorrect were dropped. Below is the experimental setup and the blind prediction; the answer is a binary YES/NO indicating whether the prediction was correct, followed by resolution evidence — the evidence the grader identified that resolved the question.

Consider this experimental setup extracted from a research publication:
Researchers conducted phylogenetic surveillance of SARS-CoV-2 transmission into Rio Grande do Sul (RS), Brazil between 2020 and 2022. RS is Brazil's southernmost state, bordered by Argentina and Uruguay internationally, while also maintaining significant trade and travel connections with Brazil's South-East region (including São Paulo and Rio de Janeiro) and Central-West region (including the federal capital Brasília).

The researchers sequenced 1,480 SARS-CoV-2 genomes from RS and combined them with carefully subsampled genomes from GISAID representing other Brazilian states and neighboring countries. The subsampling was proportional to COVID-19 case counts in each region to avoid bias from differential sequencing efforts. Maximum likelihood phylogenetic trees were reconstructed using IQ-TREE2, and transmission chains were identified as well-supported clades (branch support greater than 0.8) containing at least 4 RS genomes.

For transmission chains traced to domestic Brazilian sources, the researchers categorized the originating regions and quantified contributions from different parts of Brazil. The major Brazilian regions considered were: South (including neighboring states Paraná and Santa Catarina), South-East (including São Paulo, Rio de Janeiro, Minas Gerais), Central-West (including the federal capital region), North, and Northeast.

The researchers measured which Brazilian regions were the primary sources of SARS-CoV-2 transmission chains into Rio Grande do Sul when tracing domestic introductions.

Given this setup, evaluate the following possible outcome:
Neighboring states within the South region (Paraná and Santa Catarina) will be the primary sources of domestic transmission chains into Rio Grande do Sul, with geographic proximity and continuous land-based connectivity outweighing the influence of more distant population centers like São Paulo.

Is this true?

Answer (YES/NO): NO